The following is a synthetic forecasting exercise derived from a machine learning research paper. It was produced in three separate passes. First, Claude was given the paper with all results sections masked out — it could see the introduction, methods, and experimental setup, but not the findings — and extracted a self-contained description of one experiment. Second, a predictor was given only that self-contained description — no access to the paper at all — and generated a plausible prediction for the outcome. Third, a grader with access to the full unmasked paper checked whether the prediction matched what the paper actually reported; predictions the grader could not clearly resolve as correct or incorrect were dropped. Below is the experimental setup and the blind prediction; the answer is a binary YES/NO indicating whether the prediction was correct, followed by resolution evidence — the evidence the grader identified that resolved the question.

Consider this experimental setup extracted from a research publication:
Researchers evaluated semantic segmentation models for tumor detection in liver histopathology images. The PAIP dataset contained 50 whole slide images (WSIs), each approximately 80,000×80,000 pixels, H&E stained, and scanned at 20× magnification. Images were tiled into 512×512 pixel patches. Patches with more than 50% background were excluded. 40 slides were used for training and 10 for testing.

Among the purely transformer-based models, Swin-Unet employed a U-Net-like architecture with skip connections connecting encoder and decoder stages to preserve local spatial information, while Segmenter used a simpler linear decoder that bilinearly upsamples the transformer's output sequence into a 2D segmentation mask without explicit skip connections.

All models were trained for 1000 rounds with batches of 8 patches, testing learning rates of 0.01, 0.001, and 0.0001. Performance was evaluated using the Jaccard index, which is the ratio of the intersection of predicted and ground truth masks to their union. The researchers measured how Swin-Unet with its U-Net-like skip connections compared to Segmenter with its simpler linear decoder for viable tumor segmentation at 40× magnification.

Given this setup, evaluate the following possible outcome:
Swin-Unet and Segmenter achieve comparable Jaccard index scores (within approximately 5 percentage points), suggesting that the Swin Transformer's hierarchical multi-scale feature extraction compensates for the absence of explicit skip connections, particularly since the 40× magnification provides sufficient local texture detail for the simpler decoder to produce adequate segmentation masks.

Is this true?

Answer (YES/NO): NO